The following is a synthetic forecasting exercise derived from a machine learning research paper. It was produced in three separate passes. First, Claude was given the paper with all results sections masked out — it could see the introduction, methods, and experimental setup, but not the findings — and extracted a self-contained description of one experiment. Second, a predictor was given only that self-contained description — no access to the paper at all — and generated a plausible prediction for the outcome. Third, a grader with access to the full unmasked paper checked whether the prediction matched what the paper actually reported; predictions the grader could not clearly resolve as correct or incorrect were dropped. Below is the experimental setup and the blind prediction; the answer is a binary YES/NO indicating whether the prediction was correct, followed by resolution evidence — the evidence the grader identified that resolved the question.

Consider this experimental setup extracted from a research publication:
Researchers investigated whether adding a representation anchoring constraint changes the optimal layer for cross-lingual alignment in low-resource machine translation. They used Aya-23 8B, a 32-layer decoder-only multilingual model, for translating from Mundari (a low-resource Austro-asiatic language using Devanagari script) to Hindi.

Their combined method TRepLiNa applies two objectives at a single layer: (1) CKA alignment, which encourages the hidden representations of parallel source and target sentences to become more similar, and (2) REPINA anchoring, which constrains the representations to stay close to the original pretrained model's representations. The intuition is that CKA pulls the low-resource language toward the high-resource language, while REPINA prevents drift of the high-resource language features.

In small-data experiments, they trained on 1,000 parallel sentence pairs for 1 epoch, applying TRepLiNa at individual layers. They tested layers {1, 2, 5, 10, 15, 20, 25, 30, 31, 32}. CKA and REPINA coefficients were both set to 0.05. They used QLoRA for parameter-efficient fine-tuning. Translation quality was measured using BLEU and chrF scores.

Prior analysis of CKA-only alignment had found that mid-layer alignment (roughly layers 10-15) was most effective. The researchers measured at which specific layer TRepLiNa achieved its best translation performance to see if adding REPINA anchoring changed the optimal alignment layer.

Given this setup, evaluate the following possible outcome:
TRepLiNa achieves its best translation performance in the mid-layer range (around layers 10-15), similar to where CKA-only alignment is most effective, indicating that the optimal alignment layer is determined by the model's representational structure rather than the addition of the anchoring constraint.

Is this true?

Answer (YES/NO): NO